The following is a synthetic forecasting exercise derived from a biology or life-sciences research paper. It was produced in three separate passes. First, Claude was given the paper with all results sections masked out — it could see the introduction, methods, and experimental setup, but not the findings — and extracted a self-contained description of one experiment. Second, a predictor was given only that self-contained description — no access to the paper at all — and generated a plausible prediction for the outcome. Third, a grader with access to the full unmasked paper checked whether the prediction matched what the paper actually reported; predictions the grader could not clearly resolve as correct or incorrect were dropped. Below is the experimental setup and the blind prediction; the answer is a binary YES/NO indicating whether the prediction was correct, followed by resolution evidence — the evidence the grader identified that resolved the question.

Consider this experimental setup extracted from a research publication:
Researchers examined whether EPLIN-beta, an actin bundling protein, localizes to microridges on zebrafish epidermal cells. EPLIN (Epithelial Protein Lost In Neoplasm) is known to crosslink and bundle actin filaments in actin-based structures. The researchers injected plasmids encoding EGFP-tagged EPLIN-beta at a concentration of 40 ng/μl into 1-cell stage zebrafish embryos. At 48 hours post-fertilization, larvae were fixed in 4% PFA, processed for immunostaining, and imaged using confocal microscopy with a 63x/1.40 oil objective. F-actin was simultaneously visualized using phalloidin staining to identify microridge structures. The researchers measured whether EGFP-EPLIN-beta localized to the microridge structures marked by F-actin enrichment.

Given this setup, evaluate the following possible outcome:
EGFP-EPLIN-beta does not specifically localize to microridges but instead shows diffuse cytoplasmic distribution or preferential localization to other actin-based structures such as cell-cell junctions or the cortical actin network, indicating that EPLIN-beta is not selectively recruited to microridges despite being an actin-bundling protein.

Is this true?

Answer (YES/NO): NO